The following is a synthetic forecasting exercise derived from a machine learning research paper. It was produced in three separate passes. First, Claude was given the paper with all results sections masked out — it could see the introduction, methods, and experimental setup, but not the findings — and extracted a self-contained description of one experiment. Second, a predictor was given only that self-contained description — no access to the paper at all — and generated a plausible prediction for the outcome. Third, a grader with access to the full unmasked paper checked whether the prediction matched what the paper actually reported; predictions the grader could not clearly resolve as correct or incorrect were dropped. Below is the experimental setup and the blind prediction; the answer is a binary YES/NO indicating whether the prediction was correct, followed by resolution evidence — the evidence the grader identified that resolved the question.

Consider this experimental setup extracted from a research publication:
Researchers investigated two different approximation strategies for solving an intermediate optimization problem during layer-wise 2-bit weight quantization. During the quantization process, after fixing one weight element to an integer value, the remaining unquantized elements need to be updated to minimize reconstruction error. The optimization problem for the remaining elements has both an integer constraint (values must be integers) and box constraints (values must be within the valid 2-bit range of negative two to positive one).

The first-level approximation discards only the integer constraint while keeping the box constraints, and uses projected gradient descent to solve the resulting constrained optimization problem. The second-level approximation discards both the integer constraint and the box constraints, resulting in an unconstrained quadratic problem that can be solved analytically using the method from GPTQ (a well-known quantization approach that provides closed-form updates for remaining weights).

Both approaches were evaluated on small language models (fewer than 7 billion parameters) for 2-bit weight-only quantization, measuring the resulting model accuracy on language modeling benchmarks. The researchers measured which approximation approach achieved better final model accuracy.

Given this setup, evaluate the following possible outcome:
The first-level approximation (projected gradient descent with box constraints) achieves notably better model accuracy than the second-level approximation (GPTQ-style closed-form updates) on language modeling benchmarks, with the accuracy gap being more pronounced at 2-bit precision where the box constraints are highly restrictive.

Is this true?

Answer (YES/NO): NO